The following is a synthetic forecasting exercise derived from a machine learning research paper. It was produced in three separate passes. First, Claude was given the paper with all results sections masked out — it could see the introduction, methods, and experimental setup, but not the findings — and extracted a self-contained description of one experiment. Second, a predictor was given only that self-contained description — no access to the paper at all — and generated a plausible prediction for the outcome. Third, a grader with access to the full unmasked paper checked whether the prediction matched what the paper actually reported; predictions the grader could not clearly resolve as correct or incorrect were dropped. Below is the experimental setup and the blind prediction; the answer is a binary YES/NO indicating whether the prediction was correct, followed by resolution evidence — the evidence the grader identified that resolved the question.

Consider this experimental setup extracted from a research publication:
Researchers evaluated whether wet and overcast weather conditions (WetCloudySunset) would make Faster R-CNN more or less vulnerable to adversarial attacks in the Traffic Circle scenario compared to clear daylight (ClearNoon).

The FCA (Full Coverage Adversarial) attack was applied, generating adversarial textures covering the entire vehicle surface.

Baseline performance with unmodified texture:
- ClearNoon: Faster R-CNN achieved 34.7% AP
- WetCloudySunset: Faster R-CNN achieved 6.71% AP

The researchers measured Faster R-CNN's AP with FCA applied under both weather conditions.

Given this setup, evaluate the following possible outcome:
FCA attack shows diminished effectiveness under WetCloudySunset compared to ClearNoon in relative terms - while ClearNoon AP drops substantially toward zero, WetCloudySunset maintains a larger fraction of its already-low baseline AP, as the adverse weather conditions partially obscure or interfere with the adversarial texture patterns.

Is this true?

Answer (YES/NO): NO